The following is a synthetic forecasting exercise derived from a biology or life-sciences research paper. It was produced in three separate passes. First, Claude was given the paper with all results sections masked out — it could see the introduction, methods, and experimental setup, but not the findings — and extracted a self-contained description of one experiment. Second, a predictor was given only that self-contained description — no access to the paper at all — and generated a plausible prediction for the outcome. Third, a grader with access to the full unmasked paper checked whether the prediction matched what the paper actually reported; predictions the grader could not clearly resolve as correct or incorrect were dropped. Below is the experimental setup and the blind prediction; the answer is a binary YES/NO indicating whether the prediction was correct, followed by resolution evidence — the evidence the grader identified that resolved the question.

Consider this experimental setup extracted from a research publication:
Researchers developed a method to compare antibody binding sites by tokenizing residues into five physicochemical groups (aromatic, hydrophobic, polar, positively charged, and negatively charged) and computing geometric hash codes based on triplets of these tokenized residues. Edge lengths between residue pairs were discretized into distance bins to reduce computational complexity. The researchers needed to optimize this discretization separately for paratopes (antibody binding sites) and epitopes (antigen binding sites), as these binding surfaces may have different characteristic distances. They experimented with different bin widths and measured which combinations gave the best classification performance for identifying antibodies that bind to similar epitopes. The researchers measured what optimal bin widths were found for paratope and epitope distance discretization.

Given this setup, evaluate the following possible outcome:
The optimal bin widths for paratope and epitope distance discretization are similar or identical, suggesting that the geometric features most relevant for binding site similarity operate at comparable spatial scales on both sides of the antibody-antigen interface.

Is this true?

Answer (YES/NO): NO